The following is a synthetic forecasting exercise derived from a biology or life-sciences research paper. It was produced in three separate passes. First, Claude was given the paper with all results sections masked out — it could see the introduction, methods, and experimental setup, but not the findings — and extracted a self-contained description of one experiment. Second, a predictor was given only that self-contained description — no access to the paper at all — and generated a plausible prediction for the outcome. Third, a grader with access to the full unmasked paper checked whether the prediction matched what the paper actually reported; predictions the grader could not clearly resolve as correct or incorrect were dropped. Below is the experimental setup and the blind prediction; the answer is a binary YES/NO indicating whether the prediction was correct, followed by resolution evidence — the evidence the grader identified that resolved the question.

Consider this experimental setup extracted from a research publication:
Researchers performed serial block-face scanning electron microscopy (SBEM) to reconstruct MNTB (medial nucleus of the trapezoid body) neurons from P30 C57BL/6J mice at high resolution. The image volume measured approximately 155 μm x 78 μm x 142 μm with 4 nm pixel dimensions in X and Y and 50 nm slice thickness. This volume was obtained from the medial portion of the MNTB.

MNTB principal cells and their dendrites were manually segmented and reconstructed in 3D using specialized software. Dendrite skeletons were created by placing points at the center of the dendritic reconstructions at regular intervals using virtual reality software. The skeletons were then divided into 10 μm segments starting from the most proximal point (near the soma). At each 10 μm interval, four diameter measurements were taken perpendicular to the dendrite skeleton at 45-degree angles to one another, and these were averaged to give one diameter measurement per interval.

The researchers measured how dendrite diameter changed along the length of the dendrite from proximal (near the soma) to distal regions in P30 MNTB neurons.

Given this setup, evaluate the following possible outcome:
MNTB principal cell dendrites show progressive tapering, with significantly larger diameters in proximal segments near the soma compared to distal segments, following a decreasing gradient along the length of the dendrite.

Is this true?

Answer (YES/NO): NO